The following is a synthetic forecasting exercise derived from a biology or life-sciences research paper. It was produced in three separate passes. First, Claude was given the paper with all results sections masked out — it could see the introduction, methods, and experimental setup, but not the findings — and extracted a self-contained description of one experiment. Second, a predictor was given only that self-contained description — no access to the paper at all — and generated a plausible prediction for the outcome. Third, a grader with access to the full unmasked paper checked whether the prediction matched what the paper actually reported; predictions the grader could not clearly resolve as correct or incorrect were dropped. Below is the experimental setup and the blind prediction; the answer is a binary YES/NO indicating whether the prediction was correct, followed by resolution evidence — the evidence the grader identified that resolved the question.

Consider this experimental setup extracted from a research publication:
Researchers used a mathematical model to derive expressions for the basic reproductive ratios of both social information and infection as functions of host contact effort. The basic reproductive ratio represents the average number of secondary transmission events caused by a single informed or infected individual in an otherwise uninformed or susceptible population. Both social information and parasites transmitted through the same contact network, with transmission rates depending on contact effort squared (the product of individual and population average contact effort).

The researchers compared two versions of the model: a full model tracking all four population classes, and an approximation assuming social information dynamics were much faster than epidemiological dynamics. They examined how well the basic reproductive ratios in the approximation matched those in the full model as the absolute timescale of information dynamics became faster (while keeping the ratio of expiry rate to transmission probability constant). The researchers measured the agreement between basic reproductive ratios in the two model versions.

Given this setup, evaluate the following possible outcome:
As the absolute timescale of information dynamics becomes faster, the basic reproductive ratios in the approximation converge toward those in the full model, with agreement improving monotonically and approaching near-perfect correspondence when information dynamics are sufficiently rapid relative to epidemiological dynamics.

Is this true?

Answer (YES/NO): YES